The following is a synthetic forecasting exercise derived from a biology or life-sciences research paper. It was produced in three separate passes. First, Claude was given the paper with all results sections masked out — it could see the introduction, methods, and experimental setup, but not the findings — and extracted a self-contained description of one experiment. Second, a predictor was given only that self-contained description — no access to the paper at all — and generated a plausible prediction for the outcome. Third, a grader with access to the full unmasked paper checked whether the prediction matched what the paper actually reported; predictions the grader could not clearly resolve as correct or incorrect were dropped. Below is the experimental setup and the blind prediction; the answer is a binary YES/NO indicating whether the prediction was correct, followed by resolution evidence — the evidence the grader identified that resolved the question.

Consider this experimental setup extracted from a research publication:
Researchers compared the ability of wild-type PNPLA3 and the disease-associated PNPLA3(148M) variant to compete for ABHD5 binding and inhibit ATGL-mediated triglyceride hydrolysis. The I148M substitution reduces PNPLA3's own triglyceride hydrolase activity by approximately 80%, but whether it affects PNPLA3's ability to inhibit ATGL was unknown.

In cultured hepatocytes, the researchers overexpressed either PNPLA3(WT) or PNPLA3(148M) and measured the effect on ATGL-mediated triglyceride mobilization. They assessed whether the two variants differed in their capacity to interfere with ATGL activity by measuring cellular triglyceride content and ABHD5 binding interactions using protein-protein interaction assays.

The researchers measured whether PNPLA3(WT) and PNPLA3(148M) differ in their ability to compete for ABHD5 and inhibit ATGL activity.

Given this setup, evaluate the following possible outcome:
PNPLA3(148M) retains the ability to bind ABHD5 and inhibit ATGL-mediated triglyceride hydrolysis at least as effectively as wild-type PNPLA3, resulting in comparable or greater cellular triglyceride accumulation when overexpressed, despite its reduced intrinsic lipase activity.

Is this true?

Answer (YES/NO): YES